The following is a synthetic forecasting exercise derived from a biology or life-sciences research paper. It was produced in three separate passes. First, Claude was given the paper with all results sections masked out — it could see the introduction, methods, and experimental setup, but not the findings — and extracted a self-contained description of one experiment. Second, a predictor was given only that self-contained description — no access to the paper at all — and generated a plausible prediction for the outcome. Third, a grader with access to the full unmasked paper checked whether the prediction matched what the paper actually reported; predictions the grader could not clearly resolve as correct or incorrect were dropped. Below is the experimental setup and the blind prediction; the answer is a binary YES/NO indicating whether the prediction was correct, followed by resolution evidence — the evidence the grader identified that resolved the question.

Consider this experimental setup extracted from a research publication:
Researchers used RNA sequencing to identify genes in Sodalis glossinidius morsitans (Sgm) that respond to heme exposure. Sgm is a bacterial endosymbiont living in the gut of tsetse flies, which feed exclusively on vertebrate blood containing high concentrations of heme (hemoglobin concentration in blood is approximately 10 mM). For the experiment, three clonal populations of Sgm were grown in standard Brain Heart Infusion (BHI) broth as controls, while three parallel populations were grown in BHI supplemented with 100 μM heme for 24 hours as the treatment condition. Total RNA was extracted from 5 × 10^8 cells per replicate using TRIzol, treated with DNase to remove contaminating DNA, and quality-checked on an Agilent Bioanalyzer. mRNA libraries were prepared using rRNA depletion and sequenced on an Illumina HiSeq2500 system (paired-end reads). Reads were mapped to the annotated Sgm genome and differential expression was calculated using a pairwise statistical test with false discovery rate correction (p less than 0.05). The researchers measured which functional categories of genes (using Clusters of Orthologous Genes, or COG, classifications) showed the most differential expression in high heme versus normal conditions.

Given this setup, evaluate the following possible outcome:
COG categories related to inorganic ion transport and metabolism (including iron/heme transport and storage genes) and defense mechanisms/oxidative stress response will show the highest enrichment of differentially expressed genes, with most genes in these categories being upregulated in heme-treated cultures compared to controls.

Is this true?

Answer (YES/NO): NO